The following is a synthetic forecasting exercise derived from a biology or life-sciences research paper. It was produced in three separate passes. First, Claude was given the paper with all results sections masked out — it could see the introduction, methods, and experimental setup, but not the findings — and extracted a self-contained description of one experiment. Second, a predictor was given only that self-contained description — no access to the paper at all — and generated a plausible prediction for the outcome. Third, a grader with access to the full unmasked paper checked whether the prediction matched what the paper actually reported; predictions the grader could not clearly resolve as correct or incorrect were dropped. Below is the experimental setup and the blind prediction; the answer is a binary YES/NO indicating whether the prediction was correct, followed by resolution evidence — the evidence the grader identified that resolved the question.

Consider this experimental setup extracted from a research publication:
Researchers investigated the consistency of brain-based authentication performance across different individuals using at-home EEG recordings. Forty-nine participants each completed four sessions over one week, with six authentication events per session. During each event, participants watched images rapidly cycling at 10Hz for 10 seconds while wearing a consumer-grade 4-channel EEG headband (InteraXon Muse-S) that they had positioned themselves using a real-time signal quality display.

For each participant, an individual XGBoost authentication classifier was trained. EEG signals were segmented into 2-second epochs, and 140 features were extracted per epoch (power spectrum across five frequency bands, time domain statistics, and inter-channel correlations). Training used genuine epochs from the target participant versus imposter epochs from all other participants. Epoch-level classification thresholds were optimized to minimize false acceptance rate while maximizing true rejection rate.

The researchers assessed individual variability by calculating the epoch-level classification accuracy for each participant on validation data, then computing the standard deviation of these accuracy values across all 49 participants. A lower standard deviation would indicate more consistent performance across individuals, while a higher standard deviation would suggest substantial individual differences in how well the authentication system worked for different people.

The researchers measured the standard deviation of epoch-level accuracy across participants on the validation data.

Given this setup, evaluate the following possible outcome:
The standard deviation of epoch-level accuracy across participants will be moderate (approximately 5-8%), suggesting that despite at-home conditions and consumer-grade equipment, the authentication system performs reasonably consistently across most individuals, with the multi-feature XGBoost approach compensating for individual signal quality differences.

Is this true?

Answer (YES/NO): NO